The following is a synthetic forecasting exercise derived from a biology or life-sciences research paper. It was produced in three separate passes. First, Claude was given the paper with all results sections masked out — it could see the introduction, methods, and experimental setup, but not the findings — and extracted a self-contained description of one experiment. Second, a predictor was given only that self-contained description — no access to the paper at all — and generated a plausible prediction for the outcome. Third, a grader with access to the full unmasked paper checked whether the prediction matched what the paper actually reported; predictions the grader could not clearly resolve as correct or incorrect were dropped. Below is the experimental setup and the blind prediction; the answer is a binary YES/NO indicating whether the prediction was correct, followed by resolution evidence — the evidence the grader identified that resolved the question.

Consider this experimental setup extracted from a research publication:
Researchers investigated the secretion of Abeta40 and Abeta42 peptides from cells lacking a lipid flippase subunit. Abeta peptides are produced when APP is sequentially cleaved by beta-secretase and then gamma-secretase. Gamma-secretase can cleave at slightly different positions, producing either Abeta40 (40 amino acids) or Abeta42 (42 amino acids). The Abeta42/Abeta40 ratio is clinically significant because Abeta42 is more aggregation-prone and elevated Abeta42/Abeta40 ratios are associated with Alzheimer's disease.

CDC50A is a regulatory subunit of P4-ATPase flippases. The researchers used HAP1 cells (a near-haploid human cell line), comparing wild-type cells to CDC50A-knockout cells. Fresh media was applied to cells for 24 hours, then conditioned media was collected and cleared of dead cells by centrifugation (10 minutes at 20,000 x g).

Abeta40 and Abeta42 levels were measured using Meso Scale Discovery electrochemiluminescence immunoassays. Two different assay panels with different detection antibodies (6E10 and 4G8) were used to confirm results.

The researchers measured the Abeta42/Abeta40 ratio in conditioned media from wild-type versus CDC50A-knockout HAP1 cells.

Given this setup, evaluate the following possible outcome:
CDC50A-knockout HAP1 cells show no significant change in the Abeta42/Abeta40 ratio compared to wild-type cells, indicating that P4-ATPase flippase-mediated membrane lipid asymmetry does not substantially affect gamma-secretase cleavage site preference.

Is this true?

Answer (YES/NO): YES